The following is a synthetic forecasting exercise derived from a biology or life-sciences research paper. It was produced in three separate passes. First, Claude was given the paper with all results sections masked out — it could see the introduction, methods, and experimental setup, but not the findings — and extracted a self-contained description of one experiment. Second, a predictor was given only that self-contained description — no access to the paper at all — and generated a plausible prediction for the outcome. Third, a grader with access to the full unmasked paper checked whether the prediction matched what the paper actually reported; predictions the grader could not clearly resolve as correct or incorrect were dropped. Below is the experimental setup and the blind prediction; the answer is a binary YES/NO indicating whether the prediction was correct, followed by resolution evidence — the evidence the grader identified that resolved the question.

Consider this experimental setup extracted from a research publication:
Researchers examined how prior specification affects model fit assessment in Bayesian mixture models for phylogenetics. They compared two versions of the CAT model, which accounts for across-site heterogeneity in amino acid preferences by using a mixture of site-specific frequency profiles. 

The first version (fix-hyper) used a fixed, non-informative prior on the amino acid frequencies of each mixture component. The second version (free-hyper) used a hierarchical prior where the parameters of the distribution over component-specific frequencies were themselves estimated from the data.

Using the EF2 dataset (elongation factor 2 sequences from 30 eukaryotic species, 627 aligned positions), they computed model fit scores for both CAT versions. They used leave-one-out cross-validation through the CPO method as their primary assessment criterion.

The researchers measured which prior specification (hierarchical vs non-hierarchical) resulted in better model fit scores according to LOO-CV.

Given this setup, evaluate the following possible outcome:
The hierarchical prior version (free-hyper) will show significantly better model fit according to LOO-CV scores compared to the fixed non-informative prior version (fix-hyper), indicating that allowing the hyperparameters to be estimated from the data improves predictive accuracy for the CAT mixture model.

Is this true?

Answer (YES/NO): YES